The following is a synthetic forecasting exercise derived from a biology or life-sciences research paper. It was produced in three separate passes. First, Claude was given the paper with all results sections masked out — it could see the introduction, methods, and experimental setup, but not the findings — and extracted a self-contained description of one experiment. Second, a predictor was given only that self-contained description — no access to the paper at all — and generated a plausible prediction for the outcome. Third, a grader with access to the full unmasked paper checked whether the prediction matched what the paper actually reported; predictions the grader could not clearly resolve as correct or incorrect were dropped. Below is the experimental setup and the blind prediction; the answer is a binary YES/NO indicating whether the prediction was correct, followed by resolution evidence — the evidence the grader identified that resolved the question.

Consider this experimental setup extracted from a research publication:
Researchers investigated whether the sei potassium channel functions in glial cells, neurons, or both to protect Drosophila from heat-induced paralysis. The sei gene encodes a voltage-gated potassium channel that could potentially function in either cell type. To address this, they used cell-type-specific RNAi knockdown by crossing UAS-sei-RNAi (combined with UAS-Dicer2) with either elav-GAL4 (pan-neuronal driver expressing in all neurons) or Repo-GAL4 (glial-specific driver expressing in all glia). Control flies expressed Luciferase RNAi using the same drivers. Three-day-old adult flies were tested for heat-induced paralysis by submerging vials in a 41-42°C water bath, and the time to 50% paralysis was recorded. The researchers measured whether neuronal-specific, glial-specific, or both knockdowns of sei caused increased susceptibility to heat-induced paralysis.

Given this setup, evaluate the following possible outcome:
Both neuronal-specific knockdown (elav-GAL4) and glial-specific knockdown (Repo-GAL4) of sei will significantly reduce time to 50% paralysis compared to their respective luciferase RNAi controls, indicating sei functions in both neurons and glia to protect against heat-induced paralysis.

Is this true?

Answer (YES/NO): YES